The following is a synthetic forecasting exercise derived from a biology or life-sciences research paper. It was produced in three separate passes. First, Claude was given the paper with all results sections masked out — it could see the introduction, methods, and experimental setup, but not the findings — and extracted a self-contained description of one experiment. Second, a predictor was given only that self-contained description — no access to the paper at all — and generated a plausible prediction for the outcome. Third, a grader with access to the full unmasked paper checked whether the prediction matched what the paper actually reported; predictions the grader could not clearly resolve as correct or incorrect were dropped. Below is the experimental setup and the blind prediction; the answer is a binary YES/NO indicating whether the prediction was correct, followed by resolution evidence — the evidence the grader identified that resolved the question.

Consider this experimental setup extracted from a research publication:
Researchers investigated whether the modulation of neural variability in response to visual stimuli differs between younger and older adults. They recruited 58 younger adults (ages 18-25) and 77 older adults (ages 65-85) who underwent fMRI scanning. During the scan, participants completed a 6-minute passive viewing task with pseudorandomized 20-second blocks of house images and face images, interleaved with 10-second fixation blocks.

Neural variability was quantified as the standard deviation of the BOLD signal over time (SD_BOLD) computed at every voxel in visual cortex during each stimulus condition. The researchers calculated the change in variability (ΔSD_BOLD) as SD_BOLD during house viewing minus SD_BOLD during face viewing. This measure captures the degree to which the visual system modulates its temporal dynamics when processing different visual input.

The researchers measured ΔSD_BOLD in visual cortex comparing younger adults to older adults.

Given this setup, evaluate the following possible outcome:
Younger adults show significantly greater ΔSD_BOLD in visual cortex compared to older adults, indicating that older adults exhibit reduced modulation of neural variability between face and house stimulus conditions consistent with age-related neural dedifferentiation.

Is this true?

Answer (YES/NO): YES